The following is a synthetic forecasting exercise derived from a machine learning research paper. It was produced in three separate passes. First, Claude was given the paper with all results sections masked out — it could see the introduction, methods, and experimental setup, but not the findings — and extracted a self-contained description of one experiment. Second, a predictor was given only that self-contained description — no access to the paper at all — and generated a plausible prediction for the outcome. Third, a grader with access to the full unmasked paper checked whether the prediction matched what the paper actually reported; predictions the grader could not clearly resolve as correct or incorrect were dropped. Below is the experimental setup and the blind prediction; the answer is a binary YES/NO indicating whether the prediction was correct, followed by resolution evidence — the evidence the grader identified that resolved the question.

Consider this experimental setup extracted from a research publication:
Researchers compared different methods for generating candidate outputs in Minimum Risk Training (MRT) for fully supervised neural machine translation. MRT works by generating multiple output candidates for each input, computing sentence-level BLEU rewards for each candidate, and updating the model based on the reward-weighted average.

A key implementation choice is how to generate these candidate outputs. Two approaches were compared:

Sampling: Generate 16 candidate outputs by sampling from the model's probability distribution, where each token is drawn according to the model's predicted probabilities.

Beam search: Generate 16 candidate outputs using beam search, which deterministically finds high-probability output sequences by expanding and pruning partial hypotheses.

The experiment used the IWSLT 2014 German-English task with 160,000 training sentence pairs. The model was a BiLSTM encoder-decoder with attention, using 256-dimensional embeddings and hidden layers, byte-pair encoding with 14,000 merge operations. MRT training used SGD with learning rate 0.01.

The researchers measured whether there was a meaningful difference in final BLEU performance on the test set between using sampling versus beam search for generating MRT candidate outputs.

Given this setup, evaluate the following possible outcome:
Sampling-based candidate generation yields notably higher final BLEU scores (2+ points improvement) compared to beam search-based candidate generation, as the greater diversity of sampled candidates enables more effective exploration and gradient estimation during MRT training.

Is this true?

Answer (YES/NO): NO